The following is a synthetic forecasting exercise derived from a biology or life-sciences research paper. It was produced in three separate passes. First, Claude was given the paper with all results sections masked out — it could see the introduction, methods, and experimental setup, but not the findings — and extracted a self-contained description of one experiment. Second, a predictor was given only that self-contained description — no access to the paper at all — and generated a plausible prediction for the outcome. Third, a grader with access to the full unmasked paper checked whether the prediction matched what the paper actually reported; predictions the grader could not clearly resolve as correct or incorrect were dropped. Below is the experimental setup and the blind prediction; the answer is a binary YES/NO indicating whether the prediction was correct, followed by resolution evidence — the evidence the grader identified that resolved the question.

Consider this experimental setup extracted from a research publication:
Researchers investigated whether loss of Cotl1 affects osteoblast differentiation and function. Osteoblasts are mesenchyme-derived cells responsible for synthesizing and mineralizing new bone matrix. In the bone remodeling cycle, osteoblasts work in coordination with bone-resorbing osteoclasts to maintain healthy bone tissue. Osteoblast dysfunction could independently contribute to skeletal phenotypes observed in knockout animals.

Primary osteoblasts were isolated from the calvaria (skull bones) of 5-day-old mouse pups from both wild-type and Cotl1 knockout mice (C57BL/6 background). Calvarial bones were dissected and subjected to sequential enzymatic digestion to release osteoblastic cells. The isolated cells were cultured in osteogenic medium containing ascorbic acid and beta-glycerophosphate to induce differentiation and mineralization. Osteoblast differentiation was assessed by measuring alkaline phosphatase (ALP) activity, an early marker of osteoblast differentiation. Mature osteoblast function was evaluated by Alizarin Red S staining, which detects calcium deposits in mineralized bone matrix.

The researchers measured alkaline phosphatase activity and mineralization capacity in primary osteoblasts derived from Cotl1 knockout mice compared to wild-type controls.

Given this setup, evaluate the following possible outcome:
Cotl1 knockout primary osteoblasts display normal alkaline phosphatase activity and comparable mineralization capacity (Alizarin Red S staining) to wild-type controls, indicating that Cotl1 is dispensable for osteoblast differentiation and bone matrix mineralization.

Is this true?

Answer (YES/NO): YES